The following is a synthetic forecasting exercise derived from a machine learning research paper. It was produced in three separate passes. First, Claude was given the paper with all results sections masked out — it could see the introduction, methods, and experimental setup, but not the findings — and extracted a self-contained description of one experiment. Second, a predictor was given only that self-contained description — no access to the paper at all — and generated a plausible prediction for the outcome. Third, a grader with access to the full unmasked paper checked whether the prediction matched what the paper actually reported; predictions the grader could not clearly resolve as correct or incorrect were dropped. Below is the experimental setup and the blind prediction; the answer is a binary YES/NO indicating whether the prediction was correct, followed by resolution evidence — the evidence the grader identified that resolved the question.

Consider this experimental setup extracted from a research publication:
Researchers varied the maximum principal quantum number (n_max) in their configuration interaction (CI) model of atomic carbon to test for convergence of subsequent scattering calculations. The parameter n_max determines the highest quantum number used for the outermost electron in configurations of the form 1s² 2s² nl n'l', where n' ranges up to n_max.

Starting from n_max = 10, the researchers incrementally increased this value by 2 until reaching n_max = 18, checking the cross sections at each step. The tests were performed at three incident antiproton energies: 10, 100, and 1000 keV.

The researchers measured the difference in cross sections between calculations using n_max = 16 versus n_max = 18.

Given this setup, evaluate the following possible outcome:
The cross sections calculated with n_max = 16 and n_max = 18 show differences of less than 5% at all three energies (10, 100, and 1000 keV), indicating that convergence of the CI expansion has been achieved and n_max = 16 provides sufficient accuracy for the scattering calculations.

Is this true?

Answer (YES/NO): YES